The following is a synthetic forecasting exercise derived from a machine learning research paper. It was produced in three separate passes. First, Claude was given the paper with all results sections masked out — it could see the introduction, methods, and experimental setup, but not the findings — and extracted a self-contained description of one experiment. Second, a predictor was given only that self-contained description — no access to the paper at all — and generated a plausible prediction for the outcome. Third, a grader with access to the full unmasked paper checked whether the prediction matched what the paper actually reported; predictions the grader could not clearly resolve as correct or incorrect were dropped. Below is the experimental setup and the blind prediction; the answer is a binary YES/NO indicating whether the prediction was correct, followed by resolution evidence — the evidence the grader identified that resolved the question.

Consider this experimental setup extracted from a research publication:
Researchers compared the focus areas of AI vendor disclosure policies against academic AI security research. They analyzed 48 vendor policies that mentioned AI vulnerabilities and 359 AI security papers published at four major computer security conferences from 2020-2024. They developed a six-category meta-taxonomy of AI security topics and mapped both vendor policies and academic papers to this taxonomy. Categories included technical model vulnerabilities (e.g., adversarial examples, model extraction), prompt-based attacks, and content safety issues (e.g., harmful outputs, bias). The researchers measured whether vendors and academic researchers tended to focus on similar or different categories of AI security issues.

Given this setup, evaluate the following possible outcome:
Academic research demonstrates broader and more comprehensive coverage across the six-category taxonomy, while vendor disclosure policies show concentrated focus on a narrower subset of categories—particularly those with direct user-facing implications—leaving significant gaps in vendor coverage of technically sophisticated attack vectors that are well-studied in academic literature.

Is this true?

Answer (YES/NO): NO